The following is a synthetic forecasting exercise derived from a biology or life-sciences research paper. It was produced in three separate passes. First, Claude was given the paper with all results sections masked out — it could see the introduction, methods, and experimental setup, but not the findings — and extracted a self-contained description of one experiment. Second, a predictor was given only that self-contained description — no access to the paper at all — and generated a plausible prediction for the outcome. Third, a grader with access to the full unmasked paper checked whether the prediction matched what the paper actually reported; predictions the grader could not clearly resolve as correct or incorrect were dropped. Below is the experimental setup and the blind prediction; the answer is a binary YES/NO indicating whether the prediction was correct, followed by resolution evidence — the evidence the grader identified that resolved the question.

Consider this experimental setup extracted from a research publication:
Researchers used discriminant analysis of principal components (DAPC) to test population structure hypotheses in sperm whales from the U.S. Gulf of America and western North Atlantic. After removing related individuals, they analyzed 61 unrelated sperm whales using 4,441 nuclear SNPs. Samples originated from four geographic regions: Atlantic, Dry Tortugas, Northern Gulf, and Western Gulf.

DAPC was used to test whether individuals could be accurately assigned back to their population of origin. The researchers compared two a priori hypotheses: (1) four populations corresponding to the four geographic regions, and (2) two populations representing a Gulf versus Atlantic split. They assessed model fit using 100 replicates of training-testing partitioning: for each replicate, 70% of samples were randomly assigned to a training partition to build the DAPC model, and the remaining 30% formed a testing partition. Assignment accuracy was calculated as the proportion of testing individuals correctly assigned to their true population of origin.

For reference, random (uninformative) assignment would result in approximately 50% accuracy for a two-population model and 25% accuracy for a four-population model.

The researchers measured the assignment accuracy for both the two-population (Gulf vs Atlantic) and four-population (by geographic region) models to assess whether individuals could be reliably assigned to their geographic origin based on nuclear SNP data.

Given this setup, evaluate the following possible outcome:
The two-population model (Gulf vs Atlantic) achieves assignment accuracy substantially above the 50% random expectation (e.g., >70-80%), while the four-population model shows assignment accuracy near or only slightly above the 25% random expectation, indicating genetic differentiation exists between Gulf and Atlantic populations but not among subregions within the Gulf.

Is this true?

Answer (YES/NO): NO